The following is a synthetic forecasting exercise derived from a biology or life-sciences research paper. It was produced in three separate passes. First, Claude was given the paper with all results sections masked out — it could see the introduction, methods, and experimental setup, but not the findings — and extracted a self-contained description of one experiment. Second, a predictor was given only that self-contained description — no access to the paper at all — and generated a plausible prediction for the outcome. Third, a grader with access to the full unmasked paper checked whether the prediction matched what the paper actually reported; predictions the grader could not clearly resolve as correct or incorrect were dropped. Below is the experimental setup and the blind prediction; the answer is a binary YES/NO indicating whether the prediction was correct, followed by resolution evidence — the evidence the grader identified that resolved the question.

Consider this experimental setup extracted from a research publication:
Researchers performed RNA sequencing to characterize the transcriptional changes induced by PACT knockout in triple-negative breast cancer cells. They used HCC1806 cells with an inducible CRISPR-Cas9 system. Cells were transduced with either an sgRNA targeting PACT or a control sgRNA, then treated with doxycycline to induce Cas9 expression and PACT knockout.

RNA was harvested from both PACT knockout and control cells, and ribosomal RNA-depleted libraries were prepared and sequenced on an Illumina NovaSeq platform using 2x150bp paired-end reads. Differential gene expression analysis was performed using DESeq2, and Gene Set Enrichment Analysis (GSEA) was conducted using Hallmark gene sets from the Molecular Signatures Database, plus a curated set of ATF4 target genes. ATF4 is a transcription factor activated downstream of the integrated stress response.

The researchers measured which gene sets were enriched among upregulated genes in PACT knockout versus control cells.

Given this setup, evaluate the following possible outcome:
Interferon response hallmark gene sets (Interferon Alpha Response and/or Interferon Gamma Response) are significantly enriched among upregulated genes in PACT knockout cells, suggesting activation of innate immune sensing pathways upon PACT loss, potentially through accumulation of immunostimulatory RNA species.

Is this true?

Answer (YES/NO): NO